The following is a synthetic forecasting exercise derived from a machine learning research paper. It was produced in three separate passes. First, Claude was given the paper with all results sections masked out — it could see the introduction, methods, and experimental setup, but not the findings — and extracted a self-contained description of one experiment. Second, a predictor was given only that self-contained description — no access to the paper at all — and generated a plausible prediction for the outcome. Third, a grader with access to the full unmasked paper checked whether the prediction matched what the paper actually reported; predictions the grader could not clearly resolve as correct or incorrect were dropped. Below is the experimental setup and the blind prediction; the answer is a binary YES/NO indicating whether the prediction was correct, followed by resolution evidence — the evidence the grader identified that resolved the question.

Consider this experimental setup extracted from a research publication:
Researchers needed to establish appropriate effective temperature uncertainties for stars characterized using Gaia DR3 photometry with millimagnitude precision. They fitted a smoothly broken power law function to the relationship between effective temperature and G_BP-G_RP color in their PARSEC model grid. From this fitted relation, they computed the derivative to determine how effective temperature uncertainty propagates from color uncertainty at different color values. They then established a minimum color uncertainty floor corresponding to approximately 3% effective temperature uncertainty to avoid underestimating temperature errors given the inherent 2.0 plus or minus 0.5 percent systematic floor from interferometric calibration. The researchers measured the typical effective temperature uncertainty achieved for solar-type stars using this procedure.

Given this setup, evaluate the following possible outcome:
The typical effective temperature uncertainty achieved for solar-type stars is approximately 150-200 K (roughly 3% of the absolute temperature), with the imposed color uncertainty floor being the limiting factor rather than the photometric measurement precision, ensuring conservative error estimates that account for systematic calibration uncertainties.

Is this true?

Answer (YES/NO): NO